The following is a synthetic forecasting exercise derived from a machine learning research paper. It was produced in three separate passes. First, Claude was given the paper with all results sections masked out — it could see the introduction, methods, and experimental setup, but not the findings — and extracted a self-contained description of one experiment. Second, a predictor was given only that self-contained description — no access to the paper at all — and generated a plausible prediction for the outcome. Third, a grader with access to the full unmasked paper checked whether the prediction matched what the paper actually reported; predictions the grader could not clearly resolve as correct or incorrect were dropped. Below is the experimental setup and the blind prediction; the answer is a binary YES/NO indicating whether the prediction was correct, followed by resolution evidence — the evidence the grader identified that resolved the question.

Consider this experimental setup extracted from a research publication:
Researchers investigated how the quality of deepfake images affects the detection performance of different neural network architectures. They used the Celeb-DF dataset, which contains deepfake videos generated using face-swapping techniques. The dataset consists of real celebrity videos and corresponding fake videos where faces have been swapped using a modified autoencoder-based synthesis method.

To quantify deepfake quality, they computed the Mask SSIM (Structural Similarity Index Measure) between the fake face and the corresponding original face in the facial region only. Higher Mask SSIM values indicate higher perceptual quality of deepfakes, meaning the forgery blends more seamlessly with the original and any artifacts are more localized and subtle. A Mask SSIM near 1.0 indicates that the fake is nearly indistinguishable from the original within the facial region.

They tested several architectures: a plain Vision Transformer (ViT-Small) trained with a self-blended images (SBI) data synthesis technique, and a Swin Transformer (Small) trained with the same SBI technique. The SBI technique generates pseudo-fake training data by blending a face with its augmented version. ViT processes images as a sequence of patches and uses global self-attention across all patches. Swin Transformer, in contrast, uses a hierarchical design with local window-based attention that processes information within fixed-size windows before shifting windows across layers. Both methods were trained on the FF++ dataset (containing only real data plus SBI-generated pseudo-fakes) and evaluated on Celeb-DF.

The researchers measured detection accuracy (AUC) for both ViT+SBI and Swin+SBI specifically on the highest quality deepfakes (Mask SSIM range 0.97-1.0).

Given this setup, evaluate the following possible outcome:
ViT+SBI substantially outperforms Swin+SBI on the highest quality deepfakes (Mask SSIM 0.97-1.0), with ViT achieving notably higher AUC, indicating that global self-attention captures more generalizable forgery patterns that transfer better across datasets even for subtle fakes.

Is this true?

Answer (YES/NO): NO